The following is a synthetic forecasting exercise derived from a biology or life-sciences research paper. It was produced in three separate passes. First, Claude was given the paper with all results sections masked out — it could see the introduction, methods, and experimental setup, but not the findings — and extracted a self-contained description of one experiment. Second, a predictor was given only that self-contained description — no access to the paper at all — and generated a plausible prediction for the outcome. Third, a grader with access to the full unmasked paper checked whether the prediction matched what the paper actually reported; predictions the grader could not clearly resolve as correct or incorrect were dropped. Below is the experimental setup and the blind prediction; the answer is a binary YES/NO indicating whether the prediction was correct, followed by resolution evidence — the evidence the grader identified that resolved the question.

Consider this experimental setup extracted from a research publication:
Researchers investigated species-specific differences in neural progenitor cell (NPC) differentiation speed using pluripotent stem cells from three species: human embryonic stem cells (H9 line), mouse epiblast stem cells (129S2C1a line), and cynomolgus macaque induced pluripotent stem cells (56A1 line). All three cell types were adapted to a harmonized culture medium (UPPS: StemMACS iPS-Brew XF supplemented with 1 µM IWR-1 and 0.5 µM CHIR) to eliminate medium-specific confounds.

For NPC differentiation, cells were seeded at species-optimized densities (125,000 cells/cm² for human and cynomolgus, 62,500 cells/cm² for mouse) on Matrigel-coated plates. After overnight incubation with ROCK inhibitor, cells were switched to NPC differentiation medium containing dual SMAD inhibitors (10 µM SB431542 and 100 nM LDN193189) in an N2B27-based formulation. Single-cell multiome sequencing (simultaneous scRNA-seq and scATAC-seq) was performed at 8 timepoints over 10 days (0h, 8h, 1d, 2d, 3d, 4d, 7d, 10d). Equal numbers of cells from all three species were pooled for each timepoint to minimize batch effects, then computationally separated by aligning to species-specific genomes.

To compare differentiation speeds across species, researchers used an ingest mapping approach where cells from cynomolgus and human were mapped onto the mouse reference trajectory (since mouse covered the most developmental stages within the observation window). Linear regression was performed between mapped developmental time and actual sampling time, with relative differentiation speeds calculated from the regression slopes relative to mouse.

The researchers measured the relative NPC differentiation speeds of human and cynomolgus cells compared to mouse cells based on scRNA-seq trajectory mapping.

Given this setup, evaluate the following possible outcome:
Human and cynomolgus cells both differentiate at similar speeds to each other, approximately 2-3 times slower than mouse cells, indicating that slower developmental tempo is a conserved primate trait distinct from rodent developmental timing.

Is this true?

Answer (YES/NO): YES